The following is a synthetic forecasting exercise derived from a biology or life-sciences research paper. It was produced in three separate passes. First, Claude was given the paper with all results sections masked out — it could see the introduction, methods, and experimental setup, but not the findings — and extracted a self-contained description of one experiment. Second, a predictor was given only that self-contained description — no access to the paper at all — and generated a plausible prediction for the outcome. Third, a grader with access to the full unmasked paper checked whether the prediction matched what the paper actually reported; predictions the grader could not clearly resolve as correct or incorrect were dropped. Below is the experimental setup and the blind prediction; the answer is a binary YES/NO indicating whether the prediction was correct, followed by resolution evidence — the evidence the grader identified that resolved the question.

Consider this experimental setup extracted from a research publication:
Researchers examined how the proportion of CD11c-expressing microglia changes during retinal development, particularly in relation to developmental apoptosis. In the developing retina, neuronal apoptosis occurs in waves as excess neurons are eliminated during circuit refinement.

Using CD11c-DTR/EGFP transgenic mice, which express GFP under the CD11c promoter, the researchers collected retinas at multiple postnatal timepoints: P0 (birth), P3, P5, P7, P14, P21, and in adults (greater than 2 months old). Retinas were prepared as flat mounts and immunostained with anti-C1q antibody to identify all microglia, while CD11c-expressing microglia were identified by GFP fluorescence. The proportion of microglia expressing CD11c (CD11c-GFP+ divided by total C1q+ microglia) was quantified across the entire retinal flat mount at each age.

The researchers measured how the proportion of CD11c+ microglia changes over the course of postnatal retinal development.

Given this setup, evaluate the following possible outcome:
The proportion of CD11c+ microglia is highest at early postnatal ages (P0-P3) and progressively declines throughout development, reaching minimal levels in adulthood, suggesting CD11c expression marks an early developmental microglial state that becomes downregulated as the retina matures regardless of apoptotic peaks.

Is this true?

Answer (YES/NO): NO